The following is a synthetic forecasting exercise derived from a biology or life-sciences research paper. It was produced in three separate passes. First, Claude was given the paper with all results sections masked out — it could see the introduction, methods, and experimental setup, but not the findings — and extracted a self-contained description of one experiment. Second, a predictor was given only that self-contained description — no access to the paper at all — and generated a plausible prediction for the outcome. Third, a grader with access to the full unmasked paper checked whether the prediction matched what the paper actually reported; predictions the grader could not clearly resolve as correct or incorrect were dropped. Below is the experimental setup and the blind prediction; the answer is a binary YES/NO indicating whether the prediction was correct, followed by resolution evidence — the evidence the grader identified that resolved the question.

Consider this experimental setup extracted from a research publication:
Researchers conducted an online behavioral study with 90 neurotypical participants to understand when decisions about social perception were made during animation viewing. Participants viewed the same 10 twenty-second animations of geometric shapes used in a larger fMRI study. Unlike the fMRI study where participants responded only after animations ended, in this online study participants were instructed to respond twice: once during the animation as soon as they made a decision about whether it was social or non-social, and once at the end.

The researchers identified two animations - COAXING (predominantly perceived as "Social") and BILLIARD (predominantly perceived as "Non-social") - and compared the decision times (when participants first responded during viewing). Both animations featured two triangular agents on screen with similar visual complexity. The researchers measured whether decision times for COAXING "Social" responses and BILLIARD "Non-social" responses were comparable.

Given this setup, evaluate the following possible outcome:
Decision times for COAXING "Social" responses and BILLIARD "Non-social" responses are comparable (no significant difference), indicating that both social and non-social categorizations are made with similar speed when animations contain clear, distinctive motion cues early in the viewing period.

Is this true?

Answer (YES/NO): YES